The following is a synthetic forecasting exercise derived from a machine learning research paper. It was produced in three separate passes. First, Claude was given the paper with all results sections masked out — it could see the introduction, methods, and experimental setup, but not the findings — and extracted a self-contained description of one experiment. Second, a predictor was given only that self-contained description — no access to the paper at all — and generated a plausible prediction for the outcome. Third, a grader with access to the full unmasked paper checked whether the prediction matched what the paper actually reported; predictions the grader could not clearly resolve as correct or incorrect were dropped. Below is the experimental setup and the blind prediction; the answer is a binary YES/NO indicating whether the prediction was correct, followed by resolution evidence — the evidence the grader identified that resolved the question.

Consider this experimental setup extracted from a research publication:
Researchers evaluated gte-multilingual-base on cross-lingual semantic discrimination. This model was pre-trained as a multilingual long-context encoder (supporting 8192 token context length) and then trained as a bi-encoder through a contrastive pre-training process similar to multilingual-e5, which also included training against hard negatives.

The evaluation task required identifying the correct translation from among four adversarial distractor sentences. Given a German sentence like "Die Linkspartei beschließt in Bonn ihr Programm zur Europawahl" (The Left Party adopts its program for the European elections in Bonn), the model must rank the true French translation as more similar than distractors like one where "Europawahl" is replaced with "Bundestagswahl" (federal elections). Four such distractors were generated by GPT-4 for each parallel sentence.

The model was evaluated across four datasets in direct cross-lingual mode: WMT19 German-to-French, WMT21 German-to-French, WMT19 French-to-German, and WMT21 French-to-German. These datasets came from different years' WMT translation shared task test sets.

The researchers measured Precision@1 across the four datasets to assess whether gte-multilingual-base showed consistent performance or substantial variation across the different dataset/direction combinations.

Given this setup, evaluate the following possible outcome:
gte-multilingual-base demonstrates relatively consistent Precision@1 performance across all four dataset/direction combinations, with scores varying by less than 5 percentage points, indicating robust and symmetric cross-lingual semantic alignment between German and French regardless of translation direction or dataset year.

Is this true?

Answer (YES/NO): YES